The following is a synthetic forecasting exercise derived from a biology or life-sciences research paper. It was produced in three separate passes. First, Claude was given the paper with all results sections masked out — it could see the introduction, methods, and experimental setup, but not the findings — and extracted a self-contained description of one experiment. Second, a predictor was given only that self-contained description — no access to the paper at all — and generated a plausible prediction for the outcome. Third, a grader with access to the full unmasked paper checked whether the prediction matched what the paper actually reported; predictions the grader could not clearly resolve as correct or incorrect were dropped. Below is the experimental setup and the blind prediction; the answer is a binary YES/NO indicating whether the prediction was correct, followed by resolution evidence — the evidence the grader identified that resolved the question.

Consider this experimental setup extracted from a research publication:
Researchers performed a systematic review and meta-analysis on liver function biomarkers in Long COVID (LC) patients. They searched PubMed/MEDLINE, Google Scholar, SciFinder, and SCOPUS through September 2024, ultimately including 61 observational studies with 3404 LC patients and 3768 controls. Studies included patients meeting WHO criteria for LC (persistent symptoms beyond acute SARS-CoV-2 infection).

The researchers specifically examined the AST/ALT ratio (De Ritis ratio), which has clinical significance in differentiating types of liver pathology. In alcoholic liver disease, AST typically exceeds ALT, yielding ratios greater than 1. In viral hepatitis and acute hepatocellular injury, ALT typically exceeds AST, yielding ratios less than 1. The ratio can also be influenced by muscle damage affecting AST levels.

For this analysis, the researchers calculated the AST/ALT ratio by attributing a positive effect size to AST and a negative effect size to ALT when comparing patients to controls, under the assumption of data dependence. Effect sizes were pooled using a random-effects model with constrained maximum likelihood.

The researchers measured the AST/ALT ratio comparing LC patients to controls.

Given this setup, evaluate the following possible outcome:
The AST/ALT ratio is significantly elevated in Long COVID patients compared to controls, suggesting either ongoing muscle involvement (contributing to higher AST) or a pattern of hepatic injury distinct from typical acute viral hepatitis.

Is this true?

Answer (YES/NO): NO